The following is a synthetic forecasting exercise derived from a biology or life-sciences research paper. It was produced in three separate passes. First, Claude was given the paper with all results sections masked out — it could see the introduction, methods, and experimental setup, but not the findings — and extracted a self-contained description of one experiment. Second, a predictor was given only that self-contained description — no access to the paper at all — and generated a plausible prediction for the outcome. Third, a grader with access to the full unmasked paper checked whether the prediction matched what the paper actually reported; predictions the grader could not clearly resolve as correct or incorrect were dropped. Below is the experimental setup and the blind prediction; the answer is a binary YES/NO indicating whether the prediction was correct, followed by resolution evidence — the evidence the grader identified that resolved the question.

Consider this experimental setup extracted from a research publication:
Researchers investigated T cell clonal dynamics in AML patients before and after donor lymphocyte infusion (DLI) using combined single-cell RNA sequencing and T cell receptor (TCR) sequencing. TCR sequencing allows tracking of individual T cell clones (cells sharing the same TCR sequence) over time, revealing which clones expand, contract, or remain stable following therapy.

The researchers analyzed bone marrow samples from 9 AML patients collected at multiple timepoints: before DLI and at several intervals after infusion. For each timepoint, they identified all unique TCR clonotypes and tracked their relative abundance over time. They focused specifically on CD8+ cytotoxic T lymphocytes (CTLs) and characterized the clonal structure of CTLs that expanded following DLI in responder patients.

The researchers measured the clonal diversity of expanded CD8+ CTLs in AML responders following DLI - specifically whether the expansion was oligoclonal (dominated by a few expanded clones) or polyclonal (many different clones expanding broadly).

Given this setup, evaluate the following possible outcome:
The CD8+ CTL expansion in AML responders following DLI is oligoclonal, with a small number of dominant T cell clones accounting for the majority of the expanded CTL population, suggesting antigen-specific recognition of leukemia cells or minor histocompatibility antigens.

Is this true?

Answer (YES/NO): NO